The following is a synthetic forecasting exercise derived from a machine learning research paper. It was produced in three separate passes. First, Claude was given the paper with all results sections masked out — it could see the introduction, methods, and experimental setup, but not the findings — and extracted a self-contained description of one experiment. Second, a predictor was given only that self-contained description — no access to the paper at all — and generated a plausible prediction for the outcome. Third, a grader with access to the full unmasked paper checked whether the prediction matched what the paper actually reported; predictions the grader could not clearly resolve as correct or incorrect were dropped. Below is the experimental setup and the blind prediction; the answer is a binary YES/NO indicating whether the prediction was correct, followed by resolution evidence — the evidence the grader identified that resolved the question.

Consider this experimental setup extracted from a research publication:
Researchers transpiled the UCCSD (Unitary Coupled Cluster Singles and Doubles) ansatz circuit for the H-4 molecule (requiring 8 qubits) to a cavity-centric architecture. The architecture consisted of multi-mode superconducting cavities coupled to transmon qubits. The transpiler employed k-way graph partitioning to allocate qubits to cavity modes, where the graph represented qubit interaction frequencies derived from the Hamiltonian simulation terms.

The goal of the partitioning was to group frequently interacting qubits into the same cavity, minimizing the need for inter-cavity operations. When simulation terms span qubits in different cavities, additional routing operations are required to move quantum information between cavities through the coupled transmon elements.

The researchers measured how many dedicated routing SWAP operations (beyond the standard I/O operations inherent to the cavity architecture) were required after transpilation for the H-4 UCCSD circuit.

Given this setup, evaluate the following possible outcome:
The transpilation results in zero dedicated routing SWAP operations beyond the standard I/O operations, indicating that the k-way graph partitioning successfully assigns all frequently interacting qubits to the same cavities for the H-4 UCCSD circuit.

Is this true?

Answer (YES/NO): YES